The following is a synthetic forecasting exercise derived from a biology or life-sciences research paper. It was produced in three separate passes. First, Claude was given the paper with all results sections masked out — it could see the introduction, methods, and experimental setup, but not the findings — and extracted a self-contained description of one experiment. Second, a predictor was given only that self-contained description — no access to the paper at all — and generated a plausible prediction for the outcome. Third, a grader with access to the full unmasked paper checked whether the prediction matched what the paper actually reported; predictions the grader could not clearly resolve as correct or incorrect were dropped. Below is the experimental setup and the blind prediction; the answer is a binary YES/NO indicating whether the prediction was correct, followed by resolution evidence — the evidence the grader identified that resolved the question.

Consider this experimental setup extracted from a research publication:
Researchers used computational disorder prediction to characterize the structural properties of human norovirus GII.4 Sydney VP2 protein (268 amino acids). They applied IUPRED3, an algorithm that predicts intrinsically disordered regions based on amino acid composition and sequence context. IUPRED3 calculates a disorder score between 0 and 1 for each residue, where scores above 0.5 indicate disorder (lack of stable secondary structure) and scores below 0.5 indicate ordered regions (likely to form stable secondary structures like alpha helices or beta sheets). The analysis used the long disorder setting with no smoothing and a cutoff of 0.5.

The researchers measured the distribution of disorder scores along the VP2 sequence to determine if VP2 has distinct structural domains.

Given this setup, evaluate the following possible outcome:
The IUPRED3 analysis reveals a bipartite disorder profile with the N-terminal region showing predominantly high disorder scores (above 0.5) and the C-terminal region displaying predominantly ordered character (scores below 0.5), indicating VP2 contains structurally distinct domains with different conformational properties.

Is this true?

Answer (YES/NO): NO